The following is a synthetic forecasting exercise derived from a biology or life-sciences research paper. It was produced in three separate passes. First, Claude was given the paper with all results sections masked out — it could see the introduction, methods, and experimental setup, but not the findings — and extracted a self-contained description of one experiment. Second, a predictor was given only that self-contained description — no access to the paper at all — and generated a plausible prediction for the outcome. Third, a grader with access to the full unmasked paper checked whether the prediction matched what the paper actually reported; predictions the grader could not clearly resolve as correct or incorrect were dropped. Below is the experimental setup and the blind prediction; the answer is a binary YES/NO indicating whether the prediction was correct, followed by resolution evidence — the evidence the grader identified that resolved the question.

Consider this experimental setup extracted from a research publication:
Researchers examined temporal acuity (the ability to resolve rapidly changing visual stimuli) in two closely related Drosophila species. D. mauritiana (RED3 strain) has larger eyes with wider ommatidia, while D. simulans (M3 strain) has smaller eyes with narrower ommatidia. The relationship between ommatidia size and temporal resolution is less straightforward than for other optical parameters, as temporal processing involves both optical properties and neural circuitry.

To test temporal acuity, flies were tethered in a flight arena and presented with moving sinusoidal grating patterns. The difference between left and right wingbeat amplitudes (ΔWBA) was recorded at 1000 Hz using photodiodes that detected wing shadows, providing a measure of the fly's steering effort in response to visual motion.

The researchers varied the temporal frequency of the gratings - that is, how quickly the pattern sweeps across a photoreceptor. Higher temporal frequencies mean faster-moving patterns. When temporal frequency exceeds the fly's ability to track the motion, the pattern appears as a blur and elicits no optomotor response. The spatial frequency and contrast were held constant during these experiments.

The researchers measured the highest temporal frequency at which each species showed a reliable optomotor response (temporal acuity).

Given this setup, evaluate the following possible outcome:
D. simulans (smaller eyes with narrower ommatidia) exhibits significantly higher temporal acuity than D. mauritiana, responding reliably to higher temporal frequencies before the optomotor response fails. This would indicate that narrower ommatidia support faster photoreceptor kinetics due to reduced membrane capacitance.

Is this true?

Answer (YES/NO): YES